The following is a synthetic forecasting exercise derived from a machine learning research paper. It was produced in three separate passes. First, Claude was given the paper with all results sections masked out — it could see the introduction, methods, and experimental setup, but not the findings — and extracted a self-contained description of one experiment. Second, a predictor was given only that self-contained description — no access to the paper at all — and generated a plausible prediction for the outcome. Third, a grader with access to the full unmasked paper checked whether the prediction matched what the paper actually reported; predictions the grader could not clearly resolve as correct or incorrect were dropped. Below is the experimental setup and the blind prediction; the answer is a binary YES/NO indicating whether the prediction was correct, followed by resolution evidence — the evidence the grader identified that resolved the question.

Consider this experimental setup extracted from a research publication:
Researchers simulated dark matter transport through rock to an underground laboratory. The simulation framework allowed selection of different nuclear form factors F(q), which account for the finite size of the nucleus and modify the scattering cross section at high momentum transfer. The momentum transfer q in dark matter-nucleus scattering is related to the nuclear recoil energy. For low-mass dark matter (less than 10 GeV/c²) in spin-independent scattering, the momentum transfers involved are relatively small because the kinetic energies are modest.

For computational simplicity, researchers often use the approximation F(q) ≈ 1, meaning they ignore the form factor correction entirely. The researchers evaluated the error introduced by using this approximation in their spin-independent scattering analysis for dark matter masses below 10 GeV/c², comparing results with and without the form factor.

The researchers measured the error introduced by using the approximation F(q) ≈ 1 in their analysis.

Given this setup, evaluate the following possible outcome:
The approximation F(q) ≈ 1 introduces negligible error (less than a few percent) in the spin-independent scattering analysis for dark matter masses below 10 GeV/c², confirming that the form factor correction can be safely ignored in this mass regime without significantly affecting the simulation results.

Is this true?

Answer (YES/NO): YES